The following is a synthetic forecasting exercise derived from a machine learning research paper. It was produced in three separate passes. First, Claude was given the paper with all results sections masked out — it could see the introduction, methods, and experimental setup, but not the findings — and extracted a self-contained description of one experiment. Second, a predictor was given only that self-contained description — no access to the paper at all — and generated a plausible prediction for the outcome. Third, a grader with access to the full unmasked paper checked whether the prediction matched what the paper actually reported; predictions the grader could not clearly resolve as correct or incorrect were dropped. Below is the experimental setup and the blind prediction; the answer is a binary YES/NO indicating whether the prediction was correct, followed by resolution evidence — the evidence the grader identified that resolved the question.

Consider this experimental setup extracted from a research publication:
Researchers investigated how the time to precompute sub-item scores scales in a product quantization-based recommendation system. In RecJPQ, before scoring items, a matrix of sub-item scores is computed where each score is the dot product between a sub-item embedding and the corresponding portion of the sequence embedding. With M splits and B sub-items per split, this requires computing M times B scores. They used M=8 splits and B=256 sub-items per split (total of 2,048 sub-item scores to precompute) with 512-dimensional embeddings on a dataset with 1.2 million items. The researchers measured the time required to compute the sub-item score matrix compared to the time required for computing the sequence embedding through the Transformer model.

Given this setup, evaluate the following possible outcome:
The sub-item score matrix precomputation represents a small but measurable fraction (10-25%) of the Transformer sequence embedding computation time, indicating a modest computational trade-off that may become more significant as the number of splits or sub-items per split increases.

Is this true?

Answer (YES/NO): NO